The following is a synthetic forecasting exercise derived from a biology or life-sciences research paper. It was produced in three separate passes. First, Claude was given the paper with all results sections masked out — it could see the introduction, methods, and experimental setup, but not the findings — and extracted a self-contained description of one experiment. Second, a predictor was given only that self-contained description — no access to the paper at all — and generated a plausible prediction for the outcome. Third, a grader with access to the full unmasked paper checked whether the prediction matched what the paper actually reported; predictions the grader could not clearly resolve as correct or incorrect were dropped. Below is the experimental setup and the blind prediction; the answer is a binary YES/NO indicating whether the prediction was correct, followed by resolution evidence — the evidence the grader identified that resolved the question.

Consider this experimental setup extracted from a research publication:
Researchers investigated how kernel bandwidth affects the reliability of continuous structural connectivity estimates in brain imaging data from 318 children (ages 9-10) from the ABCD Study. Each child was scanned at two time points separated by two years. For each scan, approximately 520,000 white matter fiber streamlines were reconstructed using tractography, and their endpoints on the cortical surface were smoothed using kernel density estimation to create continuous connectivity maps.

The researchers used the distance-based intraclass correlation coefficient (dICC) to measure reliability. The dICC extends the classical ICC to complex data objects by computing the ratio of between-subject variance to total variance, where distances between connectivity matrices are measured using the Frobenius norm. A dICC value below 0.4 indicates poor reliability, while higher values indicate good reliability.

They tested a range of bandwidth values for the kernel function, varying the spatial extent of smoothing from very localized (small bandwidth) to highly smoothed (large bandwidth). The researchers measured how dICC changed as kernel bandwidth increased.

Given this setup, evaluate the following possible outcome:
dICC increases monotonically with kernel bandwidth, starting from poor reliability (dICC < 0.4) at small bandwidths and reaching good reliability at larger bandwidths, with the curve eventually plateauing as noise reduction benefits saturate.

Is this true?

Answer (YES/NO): NO